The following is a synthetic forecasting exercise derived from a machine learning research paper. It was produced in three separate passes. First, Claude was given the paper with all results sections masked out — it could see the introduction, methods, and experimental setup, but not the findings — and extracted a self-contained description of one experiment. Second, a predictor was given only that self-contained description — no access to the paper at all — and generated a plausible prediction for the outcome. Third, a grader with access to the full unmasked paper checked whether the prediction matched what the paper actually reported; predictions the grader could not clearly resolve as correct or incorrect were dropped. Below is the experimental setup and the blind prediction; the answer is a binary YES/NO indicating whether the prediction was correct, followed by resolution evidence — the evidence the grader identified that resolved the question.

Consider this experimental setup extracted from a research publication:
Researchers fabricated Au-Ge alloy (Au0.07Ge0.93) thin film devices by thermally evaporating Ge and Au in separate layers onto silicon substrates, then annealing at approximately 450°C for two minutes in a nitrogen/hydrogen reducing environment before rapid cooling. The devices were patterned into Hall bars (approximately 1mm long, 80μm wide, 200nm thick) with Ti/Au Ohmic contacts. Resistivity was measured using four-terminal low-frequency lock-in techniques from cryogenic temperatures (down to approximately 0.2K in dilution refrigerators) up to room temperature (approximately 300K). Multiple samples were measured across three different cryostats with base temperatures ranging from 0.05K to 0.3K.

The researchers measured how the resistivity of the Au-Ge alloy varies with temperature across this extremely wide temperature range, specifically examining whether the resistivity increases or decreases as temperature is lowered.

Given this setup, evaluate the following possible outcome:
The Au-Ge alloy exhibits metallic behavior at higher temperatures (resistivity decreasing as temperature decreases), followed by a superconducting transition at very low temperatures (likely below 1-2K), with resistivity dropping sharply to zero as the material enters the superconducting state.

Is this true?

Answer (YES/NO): NO